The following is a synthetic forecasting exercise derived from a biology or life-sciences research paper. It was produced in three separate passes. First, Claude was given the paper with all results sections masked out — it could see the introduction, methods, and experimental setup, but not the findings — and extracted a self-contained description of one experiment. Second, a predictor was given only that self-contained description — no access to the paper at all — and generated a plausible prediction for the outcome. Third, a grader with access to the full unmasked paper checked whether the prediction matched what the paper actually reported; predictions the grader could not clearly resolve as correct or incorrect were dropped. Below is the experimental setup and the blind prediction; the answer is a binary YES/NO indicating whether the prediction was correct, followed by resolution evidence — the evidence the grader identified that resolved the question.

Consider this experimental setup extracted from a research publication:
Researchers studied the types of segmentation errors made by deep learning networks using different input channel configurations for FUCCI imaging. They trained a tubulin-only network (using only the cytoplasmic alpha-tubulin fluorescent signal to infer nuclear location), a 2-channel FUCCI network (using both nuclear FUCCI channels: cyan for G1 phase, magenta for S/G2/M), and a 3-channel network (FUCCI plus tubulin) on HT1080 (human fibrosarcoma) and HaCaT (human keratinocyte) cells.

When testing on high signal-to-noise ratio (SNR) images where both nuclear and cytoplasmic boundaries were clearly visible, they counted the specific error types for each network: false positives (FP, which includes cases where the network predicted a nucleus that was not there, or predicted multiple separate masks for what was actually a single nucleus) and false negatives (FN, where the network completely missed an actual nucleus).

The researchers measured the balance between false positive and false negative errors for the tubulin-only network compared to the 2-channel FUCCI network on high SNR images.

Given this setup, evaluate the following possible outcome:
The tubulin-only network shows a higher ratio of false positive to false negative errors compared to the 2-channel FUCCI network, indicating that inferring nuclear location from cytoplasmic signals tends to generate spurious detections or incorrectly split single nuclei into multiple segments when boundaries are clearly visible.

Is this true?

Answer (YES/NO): YES